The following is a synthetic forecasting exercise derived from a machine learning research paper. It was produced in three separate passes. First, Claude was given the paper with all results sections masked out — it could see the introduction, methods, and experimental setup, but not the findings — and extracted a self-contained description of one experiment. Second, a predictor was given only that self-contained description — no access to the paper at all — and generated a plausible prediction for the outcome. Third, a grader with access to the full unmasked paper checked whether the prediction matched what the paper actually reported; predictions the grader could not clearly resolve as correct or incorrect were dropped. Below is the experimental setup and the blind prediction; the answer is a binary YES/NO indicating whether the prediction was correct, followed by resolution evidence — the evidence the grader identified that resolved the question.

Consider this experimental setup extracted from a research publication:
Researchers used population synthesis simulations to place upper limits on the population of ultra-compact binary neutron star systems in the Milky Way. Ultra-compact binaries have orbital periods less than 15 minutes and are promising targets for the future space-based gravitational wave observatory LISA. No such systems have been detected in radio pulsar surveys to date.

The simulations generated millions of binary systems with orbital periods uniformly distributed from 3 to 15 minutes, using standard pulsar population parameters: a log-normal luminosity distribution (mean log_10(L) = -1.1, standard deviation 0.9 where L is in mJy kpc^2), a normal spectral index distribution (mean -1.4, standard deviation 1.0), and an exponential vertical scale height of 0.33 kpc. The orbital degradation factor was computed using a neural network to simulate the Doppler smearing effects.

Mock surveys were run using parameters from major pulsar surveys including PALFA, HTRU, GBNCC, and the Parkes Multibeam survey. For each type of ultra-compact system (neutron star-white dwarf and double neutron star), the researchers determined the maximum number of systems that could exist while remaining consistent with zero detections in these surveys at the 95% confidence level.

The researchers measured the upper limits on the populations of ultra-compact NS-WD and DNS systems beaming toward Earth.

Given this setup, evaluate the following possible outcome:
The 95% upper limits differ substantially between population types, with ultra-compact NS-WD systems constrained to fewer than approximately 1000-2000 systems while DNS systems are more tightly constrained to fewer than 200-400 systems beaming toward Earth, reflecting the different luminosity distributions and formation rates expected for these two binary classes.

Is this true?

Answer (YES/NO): NO